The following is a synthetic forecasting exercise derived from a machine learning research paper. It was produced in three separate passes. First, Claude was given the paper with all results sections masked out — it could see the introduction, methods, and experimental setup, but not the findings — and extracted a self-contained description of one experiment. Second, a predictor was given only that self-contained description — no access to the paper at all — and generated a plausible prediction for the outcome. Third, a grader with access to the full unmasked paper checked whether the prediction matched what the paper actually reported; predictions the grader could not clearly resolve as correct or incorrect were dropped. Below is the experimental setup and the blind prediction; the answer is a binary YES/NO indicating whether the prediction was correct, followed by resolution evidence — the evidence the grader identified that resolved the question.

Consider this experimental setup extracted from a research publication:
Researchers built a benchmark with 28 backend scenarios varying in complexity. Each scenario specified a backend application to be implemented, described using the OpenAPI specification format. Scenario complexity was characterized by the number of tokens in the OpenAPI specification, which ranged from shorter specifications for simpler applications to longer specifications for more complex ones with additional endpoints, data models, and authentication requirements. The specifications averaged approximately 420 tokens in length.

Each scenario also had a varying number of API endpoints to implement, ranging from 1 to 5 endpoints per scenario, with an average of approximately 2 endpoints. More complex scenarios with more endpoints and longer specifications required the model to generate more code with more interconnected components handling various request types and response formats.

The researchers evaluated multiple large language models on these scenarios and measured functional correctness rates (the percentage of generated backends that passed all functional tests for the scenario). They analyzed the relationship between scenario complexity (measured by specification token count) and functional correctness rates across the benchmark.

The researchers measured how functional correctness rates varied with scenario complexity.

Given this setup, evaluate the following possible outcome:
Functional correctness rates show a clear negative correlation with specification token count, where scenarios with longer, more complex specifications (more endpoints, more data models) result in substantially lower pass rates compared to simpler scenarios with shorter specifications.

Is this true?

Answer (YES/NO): YES